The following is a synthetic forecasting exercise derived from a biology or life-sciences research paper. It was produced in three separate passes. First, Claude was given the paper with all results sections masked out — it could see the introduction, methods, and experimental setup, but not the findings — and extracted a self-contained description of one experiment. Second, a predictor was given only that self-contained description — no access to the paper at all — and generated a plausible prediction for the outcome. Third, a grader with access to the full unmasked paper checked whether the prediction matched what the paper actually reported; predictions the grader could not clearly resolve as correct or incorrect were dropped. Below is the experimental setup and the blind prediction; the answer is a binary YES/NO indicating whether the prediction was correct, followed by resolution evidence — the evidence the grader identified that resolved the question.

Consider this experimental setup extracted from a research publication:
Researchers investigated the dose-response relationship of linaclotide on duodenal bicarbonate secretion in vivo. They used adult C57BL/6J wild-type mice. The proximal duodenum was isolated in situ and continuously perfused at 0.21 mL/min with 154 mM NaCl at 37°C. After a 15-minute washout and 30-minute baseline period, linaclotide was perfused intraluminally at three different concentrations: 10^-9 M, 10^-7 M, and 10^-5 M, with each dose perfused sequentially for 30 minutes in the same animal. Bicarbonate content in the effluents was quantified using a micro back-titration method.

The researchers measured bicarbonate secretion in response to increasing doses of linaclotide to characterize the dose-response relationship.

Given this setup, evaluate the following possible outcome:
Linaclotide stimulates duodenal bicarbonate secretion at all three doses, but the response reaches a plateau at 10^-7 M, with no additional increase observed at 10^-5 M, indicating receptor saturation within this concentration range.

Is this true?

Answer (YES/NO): YES